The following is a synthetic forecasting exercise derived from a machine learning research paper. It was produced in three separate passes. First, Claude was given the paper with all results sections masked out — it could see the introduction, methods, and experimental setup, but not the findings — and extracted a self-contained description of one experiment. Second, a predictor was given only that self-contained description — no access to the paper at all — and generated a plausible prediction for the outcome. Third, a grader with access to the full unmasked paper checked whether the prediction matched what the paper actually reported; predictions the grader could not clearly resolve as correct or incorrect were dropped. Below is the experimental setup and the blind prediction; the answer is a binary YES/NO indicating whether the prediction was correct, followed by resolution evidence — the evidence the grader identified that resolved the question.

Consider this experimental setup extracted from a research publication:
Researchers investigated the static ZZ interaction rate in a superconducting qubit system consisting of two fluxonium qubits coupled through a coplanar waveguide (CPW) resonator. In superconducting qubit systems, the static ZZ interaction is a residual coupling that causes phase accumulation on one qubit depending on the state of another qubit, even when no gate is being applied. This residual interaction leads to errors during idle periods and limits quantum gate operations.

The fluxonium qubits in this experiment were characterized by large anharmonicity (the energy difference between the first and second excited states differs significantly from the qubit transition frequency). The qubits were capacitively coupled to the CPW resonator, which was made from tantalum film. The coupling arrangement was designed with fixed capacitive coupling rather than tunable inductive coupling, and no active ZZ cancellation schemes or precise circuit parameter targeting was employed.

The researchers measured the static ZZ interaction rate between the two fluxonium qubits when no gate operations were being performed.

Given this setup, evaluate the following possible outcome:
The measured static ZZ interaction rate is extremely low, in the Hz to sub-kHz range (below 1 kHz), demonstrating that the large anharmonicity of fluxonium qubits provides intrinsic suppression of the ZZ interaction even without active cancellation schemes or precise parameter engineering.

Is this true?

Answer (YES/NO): NO